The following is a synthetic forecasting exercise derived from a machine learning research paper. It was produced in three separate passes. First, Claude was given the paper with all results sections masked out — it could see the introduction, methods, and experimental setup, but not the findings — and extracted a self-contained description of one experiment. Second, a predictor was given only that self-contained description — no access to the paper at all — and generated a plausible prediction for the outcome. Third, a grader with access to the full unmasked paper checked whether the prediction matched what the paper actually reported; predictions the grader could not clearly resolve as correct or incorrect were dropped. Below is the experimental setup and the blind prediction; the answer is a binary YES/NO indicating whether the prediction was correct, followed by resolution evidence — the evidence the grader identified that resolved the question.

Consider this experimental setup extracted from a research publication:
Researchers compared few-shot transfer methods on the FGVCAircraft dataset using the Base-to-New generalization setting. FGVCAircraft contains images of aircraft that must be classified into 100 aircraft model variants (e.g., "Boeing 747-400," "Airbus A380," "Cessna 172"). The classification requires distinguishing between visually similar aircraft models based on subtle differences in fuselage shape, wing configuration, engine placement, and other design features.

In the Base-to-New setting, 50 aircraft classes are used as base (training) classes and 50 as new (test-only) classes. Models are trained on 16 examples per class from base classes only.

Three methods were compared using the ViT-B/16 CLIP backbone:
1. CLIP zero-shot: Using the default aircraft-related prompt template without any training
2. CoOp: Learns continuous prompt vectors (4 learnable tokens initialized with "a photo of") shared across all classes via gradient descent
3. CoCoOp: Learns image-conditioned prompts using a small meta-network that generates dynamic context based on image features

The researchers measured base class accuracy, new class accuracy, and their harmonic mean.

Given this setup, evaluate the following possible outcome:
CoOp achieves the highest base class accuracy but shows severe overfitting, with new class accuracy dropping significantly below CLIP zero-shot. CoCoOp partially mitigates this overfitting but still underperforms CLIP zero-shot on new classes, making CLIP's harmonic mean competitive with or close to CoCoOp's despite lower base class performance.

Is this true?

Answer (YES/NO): YES